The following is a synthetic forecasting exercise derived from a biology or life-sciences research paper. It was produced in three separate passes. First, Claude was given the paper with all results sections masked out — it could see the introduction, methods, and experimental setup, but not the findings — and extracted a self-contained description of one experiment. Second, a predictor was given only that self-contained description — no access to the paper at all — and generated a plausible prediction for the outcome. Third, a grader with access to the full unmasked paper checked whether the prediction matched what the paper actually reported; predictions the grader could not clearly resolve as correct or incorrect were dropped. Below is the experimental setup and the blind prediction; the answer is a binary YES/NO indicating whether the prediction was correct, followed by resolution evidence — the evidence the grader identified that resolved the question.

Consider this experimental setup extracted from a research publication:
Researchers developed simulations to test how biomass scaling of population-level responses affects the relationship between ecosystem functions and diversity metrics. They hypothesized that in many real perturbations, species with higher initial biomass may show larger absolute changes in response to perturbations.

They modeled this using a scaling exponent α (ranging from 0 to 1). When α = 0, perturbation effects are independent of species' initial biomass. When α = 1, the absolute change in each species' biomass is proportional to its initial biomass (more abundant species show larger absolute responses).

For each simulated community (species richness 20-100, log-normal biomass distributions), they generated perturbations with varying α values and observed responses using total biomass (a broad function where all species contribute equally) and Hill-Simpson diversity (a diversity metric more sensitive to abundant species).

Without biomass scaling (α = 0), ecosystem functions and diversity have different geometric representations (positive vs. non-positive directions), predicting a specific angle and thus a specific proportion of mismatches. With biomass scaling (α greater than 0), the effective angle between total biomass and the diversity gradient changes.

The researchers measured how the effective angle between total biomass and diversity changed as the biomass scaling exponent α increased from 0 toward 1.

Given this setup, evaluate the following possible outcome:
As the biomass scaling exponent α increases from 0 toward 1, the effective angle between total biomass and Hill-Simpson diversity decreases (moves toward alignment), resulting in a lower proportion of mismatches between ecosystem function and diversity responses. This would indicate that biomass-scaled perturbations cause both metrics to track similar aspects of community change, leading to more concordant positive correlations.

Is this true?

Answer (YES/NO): NO